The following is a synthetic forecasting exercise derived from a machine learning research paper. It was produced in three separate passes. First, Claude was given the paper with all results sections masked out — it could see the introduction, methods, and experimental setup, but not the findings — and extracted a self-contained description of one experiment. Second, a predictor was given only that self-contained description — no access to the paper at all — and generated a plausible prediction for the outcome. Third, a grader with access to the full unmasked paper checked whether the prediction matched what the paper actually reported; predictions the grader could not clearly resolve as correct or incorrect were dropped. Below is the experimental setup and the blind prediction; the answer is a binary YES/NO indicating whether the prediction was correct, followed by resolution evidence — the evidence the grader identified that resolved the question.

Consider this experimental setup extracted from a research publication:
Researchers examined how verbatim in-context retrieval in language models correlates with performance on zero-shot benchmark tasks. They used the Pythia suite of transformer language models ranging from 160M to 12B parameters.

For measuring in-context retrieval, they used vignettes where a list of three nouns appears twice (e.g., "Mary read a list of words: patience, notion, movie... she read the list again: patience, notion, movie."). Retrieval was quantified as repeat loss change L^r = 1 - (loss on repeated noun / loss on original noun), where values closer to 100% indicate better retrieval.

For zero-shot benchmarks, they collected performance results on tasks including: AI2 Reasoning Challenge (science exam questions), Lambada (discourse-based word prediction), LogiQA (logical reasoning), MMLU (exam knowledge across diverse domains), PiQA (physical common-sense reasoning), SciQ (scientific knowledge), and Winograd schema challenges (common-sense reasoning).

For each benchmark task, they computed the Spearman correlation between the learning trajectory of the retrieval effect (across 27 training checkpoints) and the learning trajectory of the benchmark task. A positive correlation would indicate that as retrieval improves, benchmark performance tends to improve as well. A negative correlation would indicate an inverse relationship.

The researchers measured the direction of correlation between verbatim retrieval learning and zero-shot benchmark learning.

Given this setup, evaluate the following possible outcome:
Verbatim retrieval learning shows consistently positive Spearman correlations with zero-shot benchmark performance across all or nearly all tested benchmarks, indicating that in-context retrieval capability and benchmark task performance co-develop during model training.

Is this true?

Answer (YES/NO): YES